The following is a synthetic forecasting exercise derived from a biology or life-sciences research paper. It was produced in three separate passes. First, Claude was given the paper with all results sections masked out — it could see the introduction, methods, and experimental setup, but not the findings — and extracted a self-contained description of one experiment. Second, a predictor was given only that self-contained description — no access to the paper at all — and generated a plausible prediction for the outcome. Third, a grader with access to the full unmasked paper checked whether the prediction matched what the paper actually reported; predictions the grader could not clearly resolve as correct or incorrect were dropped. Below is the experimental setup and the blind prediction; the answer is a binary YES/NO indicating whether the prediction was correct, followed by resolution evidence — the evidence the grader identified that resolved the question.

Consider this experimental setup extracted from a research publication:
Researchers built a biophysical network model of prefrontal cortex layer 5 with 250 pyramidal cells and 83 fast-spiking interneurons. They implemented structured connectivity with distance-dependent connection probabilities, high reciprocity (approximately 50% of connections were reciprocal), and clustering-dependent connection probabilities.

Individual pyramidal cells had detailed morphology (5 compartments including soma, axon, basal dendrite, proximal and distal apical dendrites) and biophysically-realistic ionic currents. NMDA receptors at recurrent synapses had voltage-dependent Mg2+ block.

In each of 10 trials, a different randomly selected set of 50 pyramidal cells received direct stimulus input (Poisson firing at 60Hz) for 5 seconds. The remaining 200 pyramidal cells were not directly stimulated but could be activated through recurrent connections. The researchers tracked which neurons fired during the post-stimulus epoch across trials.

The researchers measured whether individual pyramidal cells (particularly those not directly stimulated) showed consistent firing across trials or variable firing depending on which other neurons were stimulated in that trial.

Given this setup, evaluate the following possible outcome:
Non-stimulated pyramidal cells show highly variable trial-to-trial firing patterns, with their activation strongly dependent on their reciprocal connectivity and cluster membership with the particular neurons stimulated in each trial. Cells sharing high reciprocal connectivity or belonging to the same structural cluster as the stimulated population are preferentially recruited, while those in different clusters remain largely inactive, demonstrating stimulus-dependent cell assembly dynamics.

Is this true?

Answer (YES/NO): YES